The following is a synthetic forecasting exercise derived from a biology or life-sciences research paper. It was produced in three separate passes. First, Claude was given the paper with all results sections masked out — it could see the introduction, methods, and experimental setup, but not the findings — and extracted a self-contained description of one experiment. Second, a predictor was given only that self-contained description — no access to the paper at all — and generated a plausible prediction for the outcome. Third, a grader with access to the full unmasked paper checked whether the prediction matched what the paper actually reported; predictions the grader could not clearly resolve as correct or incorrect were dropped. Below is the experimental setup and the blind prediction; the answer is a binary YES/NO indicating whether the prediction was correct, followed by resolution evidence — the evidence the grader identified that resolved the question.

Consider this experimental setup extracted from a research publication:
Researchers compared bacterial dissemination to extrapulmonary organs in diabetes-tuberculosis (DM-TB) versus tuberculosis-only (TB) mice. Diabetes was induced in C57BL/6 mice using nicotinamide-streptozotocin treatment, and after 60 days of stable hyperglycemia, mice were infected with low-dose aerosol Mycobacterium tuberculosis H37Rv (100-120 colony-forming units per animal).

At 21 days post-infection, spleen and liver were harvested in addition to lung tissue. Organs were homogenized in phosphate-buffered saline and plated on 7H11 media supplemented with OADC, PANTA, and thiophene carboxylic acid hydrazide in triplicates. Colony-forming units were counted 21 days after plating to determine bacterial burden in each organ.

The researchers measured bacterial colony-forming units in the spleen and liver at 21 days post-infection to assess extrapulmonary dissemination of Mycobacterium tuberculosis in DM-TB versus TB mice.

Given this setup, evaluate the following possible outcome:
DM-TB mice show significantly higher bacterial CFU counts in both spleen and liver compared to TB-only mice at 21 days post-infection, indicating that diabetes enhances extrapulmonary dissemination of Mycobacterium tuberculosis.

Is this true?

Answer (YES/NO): NO